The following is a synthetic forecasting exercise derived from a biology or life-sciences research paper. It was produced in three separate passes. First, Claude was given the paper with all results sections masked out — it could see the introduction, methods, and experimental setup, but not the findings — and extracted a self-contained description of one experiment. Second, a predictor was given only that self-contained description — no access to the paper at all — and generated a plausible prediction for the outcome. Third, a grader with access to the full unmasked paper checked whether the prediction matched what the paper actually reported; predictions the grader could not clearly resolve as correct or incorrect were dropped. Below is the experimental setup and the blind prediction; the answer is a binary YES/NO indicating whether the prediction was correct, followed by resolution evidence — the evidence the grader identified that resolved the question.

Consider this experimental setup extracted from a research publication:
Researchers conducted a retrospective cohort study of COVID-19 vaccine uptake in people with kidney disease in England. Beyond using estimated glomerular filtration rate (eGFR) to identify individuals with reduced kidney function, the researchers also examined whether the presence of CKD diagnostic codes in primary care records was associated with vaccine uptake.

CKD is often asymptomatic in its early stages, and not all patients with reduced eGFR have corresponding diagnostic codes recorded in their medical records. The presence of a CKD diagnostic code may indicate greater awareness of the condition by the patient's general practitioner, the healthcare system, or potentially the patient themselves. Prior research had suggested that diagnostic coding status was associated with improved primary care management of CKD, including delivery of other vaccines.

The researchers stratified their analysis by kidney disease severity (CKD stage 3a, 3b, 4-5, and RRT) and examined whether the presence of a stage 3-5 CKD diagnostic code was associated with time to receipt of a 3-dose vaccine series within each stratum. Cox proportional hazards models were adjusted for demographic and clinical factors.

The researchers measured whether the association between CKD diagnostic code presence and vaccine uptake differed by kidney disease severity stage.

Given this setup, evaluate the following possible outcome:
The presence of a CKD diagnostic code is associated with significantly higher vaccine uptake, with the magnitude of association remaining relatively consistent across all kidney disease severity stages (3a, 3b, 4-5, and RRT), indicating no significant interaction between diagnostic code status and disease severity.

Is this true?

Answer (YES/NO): NO